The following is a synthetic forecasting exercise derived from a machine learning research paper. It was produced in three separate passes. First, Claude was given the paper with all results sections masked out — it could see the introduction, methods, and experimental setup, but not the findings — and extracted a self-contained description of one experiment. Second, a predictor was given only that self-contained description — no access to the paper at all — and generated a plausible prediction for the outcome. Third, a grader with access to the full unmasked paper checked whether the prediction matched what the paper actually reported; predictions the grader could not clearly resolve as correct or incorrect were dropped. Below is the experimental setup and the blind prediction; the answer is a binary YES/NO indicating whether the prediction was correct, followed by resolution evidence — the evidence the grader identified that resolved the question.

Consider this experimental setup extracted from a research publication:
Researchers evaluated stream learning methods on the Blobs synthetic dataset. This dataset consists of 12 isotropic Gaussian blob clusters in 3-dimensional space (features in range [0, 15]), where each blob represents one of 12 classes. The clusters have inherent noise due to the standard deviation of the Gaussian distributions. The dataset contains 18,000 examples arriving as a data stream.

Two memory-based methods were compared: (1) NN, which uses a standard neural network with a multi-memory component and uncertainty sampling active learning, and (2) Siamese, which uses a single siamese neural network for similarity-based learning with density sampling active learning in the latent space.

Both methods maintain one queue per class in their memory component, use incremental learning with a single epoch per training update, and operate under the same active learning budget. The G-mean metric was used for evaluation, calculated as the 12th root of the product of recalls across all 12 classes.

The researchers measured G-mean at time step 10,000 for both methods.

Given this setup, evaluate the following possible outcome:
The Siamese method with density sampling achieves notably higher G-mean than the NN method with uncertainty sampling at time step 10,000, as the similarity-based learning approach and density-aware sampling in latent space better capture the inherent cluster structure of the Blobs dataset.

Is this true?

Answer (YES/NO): NO